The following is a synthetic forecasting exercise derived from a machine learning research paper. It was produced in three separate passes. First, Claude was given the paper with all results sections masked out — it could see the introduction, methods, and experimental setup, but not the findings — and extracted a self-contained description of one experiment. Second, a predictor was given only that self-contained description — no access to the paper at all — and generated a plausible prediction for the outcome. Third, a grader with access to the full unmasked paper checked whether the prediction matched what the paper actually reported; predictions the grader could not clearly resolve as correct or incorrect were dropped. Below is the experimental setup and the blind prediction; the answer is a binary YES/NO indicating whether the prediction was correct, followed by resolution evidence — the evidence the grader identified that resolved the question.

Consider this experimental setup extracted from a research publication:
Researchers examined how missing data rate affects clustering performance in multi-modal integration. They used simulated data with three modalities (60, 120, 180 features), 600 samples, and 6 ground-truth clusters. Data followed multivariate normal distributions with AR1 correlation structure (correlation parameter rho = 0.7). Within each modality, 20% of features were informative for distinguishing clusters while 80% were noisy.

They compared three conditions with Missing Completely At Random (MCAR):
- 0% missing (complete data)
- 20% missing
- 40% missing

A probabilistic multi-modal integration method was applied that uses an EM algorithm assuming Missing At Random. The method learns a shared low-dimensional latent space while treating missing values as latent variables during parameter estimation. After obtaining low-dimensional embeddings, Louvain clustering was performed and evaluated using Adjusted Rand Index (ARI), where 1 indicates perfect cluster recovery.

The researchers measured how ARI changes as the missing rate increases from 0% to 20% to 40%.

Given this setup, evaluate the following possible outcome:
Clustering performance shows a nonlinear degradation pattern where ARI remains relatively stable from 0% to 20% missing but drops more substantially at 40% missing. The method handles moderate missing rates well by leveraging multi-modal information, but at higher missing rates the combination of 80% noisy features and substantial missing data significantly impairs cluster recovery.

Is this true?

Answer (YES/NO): NO